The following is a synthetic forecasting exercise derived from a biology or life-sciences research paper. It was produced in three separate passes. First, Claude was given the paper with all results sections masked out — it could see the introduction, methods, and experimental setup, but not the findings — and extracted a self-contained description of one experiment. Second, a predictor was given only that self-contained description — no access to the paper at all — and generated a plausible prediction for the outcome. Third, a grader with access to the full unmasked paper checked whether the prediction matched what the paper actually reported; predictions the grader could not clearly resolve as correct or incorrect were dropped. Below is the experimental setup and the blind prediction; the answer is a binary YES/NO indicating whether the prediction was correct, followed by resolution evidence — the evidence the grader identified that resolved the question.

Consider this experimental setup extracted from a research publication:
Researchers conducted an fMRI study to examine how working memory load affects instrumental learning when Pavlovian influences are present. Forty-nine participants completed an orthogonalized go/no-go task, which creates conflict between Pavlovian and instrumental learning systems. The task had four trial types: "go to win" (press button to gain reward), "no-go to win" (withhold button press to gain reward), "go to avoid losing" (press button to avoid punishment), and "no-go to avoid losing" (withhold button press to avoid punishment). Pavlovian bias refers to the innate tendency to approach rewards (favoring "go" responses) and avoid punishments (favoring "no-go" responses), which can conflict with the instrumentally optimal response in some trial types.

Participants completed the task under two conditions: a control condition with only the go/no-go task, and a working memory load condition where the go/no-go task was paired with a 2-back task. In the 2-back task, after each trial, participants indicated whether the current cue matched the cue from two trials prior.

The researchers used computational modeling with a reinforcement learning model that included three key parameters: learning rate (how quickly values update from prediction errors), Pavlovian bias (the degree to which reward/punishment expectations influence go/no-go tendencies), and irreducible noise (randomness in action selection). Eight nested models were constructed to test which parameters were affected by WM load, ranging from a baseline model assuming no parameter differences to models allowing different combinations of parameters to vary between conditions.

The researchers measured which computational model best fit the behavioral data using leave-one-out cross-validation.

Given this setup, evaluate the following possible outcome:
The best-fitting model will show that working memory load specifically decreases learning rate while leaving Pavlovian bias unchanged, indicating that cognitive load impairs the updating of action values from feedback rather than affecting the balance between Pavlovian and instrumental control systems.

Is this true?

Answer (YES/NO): NO